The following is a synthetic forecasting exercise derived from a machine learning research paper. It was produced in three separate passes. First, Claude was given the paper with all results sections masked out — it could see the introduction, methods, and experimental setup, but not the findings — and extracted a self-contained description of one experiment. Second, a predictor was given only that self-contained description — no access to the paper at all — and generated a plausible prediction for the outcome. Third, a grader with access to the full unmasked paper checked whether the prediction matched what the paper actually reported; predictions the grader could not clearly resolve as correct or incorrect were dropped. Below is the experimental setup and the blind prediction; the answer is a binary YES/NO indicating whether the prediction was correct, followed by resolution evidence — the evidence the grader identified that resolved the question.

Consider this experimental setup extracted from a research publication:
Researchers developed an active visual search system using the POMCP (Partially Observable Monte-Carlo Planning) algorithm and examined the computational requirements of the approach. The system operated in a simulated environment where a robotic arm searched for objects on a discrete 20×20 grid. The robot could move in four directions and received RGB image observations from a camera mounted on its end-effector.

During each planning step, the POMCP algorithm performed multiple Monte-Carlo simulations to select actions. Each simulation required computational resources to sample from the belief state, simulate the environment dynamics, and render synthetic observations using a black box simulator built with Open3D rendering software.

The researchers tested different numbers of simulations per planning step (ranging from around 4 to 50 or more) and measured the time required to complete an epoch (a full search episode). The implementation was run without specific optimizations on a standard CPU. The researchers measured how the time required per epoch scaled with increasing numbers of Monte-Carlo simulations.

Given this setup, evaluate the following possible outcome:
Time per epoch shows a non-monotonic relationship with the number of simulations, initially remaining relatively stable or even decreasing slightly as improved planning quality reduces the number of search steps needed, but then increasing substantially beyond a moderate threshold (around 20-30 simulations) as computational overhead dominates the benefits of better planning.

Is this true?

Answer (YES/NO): NO